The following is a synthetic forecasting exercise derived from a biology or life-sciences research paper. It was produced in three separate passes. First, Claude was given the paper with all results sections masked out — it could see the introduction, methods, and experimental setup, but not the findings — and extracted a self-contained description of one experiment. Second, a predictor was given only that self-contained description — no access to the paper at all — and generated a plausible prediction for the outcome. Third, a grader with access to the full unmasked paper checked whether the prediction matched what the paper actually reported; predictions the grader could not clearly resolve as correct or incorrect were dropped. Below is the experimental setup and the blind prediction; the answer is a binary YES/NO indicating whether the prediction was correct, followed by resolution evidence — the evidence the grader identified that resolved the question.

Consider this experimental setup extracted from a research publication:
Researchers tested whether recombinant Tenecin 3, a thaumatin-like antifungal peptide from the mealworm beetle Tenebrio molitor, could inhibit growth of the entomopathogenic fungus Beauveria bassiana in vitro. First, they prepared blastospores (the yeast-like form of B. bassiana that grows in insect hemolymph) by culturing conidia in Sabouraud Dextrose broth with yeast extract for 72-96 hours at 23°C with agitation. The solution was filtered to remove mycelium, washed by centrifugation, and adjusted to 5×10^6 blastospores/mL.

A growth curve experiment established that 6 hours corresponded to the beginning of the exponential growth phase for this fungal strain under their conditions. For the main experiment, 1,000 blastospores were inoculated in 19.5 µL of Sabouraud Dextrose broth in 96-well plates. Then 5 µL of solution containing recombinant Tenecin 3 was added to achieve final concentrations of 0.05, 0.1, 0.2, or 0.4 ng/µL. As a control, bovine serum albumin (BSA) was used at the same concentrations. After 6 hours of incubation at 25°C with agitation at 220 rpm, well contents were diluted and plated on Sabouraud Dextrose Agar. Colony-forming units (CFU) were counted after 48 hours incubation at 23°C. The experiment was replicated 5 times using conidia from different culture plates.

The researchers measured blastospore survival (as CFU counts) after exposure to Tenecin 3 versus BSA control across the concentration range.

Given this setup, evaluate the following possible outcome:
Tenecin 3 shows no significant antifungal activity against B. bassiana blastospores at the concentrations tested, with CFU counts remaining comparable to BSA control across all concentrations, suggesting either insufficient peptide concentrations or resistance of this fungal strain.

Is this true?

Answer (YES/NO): NO